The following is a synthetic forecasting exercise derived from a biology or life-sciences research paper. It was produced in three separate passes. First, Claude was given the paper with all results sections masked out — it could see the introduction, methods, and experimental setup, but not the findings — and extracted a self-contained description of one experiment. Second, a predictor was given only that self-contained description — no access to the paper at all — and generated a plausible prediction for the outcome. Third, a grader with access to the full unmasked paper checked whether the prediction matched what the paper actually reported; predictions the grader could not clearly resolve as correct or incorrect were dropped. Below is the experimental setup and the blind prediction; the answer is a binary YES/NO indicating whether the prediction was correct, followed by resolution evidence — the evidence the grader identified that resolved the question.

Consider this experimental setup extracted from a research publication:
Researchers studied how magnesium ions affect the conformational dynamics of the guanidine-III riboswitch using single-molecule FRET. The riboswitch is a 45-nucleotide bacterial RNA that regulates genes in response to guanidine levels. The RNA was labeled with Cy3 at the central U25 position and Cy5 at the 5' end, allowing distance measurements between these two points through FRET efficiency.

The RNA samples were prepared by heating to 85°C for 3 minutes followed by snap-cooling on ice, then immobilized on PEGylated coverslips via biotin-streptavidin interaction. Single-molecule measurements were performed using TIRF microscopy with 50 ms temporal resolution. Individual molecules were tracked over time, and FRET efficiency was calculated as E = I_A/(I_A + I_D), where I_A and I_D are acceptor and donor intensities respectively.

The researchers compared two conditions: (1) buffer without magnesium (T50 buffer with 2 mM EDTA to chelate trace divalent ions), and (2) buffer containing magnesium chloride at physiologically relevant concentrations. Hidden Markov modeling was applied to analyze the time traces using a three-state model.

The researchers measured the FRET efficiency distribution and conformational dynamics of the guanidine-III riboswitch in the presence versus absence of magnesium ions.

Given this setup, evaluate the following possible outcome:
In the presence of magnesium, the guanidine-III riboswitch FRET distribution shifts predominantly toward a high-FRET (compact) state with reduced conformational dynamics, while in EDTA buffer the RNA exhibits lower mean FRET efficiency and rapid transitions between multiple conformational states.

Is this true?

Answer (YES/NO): NO